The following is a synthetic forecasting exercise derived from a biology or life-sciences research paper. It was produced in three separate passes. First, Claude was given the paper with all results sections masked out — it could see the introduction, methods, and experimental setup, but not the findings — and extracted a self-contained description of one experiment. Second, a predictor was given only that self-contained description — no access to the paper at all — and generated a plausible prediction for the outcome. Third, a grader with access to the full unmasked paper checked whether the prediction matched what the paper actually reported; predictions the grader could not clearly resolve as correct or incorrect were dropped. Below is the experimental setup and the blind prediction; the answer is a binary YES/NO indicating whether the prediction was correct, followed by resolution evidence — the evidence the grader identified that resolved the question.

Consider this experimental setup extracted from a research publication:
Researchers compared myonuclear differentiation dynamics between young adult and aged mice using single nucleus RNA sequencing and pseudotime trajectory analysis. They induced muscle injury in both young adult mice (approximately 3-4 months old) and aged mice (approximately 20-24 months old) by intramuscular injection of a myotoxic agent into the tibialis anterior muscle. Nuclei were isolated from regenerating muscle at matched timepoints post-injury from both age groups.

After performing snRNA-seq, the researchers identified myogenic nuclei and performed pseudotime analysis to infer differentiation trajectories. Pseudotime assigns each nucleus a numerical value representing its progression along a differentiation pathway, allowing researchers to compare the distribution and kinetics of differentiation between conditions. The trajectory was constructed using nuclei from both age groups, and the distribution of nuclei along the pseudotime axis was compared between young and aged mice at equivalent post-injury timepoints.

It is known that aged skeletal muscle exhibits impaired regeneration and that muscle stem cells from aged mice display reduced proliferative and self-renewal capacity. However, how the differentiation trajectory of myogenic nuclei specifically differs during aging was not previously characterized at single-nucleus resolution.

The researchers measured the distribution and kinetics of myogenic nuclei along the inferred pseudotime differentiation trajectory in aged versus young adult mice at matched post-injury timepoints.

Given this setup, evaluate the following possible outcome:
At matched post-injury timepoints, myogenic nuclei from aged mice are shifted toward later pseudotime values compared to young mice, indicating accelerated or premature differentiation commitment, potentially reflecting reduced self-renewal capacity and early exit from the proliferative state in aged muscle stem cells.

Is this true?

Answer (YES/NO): NO